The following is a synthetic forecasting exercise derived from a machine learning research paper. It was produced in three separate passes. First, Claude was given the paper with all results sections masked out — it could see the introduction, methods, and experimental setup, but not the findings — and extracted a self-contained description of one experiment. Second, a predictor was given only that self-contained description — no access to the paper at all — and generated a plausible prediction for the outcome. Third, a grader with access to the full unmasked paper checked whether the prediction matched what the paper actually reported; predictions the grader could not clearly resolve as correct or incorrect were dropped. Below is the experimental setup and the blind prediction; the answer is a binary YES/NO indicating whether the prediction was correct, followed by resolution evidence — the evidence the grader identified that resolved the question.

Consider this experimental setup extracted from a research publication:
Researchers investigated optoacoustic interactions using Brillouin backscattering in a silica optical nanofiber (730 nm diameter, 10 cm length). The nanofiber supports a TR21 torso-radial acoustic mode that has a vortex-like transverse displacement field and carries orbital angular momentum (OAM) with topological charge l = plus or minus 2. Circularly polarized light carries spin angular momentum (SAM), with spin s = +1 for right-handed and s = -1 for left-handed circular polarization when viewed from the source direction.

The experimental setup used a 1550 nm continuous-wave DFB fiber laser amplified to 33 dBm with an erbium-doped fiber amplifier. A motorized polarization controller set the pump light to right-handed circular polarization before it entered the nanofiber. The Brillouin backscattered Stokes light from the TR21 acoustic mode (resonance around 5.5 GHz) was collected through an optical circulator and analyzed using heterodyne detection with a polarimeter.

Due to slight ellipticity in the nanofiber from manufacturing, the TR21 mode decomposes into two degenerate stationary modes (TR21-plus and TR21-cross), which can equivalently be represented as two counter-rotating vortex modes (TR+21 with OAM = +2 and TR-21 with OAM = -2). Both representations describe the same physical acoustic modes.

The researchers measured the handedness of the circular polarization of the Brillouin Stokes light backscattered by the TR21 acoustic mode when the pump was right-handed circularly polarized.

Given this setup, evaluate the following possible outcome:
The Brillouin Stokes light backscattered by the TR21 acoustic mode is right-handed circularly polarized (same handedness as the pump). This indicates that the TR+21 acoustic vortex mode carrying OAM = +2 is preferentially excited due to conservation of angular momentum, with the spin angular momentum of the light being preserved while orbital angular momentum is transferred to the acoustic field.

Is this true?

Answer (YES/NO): NO